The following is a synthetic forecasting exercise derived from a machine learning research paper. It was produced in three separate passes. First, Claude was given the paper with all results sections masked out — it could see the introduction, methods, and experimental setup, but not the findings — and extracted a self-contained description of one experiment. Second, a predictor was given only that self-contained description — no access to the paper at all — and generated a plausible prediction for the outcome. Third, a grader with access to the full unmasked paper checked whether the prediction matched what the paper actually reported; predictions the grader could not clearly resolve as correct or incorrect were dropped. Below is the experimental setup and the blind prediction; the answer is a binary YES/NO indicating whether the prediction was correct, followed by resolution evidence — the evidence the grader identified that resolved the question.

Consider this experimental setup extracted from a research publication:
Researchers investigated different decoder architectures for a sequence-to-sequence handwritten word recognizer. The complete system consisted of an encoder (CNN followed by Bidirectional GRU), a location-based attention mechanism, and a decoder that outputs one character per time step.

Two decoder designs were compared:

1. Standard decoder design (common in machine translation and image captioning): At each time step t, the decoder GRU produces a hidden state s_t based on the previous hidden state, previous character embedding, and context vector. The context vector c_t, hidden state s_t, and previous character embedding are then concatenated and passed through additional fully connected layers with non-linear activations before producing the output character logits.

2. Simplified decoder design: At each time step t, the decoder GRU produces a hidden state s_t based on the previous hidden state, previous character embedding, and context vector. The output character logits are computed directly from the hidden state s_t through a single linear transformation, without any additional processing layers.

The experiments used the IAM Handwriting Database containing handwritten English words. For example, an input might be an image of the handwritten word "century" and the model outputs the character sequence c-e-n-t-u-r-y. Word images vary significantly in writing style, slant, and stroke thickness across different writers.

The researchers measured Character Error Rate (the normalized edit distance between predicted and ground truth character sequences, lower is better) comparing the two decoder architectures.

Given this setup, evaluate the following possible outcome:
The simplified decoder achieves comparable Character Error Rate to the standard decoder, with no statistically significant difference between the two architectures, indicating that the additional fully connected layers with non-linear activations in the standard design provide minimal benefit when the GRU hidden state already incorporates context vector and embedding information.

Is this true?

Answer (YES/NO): YES